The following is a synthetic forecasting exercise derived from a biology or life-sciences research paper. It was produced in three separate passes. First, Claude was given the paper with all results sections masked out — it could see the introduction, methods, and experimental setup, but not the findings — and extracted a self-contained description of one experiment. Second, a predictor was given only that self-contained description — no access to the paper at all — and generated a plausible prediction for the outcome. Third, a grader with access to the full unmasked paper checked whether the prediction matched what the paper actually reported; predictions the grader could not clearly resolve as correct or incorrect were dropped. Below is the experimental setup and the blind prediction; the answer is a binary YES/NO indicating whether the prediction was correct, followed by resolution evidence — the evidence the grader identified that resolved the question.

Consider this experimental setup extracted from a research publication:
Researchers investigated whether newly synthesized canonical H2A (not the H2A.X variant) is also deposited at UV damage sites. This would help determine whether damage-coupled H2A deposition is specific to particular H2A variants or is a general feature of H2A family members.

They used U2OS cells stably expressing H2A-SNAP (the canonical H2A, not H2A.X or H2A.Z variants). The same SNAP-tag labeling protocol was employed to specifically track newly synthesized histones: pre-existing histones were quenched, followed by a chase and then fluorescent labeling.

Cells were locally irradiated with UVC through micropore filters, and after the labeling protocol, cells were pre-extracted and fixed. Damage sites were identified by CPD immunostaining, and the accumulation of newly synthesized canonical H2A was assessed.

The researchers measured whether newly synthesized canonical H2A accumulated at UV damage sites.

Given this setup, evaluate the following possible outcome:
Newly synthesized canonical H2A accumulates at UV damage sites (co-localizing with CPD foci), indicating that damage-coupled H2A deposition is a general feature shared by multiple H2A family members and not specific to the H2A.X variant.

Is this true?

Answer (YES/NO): YES